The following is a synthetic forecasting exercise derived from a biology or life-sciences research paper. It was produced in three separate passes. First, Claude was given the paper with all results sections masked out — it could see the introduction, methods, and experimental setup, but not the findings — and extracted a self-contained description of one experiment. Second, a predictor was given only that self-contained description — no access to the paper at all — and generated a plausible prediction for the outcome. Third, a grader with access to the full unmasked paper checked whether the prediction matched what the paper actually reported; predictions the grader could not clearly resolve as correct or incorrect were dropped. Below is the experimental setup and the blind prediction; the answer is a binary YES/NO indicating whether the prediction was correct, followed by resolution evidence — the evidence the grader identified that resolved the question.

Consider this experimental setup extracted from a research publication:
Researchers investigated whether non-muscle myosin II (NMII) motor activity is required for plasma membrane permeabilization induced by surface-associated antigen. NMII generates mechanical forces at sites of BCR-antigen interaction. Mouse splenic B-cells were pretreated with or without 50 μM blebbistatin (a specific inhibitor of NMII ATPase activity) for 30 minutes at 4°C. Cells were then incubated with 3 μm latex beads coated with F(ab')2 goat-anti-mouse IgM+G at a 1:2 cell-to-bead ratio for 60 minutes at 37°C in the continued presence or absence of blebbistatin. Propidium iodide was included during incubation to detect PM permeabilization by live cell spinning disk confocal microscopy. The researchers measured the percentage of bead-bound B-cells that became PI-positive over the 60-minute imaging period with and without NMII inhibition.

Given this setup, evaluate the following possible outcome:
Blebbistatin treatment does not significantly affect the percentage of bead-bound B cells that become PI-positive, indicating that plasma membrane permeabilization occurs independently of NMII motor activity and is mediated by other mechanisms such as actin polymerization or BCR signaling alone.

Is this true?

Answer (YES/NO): NO